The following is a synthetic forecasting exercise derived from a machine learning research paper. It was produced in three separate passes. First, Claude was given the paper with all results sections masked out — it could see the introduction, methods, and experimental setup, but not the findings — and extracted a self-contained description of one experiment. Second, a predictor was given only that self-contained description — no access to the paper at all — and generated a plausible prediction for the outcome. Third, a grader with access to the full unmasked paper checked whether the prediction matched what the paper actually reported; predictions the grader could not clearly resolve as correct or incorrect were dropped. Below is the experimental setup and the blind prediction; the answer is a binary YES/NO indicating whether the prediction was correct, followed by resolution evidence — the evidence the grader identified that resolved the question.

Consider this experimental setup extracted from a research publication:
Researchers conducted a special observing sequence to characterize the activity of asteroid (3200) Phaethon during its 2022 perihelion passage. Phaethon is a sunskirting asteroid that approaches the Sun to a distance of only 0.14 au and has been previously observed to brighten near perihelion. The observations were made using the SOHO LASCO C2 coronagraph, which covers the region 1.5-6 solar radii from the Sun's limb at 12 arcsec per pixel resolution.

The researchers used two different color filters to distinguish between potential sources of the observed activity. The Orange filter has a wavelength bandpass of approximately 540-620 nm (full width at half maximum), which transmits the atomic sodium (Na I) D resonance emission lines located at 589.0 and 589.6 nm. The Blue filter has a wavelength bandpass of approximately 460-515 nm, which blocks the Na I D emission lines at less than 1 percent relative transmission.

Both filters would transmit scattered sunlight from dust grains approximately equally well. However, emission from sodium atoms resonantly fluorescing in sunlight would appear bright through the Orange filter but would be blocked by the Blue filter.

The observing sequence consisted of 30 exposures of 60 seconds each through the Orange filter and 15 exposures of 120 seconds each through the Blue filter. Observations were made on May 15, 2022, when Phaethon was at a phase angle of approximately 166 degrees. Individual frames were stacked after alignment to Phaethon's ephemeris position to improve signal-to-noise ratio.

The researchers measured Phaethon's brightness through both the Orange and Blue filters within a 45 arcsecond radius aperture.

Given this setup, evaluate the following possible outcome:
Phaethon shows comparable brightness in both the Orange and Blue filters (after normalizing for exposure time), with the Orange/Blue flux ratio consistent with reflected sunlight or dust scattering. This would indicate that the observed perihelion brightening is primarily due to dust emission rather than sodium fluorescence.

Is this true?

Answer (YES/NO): NO